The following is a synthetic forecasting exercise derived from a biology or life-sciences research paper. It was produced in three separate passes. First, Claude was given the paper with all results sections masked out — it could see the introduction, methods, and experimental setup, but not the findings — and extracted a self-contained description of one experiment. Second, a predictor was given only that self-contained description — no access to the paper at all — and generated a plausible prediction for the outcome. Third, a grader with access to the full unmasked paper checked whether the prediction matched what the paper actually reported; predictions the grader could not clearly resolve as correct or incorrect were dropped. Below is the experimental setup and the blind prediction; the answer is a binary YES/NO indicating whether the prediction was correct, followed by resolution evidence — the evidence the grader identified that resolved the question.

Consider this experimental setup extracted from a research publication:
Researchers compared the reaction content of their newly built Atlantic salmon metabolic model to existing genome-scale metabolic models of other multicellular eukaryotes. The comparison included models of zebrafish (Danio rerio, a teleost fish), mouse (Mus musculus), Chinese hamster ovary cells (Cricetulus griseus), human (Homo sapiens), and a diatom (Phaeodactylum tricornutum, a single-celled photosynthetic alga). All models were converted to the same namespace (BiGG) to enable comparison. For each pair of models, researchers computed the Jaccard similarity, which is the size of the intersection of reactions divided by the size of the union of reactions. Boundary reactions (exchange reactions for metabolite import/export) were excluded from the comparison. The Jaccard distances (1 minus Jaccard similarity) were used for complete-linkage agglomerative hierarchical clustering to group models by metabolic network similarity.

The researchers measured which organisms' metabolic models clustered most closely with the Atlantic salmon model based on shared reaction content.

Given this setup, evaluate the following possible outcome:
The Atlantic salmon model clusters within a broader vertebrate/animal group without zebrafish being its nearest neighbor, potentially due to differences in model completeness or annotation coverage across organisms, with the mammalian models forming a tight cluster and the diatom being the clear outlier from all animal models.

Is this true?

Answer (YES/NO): NO